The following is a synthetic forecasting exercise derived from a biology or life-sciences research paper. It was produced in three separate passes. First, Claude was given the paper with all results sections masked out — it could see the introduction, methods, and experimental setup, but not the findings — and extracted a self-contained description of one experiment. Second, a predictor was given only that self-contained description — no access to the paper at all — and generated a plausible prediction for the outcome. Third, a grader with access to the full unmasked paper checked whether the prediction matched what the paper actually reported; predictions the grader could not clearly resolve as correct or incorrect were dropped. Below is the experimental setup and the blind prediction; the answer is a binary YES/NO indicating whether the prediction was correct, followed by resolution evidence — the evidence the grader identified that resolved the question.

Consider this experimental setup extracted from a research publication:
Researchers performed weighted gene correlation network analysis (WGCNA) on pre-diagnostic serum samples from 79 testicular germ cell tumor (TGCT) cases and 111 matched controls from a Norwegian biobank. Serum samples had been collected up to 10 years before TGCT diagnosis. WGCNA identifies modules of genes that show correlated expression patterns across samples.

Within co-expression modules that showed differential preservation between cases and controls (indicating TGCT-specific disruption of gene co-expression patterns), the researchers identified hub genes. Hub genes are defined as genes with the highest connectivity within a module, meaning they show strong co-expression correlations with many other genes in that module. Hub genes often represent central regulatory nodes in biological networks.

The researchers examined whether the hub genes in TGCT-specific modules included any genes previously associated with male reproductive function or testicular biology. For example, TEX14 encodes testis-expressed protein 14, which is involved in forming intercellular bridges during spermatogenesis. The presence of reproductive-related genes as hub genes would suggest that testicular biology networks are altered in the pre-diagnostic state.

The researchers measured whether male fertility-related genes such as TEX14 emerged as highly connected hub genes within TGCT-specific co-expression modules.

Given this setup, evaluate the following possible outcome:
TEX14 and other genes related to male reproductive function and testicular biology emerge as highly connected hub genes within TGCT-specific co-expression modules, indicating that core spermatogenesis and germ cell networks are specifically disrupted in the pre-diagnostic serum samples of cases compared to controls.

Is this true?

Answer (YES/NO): NO